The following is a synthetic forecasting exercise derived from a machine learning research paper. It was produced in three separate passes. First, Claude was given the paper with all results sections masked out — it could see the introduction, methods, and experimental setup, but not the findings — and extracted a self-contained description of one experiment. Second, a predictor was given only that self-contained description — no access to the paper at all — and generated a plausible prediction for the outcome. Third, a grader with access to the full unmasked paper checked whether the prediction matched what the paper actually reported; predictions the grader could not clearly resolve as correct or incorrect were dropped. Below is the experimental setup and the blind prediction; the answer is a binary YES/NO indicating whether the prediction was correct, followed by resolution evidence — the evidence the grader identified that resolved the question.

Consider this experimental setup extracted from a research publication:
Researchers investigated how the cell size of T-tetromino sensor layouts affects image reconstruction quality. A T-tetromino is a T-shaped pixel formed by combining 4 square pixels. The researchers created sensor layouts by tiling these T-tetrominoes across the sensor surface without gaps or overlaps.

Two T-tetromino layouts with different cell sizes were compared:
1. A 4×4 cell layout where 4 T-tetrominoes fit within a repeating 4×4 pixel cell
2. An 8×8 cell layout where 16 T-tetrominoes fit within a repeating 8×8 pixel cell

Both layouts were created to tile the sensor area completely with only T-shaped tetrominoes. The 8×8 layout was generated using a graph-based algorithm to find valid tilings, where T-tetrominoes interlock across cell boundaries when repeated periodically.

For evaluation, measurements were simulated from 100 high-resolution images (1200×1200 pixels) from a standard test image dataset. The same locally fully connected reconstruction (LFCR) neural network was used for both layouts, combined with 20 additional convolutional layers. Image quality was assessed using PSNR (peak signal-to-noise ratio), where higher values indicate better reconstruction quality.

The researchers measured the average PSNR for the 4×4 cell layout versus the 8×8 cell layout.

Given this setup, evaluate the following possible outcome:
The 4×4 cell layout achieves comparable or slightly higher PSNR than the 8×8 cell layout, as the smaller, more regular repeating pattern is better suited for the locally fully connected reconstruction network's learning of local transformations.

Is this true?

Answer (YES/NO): YES